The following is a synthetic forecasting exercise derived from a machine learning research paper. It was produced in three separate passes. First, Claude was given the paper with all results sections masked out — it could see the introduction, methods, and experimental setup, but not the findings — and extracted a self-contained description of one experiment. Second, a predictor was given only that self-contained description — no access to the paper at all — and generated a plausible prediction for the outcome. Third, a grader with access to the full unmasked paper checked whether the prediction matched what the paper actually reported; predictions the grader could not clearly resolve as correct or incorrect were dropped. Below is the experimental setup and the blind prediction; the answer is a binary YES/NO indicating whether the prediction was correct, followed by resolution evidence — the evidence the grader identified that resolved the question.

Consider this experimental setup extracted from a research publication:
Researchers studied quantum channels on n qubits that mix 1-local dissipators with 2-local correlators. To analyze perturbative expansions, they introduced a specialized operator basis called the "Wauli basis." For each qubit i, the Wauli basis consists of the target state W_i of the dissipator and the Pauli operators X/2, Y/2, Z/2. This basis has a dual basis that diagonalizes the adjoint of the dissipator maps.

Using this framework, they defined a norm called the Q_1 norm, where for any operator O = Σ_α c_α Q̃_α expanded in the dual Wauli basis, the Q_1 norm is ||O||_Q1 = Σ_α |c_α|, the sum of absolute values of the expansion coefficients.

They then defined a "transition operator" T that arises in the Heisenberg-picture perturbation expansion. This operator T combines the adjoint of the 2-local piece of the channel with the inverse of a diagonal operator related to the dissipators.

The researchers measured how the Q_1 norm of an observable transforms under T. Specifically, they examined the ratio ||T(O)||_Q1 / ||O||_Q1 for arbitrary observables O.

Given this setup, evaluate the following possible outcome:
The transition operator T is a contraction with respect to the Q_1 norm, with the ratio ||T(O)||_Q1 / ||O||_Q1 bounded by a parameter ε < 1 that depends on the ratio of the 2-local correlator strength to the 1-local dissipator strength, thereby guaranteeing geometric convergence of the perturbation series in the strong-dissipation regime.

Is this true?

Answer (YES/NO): NO